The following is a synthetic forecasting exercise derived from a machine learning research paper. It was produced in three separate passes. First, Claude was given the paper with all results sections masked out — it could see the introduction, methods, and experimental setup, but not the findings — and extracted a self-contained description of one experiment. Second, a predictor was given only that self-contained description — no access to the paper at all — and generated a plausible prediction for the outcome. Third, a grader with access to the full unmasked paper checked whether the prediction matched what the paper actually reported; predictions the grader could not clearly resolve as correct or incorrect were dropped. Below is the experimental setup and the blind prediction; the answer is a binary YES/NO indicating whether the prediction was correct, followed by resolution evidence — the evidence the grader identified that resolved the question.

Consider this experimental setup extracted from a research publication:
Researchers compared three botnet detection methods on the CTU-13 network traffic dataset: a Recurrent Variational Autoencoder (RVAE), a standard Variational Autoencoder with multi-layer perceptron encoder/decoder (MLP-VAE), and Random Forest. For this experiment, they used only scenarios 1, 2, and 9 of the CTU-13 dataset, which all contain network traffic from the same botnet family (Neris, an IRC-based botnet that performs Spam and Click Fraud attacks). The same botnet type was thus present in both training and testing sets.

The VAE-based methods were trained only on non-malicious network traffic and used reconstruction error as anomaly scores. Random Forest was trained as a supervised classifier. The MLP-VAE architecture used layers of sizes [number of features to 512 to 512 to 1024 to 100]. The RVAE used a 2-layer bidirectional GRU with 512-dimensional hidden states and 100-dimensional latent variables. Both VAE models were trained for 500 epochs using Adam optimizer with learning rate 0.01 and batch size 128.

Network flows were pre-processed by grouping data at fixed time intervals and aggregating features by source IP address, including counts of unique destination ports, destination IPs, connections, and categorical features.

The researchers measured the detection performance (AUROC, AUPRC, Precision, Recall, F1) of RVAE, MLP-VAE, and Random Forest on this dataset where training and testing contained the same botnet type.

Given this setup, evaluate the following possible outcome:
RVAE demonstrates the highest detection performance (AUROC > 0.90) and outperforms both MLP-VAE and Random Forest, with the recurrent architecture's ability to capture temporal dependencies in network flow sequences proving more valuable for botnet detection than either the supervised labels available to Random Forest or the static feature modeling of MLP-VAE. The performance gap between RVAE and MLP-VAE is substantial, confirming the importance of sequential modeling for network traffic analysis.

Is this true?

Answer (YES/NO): NO